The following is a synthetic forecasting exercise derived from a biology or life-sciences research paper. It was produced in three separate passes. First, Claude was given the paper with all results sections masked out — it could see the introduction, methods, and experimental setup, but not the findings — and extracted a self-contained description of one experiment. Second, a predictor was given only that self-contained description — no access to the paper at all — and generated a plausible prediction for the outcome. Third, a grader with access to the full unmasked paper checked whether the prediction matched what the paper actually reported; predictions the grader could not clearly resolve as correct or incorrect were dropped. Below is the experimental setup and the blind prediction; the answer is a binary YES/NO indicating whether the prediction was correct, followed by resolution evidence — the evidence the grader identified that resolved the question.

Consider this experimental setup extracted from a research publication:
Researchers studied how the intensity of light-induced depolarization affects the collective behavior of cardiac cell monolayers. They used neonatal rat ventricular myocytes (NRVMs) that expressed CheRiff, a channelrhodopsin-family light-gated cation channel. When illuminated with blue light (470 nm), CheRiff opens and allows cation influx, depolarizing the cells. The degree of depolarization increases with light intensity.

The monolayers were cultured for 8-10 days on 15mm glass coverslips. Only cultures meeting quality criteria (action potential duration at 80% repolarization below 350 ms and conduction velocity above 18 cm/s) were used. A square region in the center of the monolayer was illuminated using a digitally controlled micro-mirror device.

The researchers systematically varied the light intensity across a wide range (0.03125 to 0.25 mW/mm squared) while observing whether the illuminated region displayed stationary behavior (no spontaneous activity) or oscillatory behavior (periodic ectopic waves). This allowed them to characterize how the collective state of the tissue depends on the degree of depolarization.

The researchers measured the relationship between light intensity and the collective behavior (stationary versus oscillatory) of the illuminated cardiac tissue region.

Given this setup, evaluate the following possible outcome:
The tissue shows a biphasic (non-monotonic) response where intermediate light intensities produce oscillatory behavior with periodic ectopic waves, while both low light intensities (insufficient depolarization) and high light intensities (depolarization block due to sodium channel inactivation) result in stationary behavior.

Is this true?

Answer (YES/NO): NO